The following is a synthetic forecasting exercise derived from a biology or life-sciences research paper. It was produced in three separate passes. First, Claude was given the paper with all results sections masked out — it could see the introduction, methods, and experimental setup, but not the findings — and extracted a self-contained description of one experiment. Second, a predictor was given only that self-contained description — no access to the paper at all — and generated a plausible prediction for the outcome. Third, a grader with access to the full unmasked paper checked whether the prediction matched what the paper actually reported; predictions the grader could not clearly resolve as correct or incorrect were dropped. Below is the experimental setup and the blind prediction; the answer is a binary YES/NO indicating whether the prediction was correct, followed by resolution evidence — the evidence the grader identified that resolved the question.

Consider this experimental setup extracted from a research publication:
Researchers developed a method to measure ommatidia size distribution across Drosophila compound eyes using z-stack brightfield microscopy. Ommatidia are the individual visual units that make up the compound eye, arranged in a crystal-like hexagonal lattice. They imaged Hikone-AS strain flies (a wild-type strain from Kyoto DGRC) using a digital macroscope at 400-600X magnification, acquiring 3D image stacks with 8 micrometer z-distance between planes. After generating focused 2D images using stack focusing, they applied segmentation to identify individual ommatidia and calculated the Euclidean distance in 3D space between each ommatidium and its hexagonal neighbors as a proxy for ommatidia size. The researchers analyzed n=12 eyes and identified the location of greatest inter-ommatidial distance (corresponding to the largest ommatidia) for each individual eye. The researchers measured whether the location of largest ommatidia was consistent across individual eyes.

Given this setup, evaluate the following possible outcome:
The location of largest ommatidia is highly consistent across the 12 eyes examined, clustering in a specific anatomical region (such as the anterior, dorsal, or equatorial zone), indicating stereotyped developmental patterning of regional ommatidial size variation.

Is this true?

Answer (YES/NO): YES